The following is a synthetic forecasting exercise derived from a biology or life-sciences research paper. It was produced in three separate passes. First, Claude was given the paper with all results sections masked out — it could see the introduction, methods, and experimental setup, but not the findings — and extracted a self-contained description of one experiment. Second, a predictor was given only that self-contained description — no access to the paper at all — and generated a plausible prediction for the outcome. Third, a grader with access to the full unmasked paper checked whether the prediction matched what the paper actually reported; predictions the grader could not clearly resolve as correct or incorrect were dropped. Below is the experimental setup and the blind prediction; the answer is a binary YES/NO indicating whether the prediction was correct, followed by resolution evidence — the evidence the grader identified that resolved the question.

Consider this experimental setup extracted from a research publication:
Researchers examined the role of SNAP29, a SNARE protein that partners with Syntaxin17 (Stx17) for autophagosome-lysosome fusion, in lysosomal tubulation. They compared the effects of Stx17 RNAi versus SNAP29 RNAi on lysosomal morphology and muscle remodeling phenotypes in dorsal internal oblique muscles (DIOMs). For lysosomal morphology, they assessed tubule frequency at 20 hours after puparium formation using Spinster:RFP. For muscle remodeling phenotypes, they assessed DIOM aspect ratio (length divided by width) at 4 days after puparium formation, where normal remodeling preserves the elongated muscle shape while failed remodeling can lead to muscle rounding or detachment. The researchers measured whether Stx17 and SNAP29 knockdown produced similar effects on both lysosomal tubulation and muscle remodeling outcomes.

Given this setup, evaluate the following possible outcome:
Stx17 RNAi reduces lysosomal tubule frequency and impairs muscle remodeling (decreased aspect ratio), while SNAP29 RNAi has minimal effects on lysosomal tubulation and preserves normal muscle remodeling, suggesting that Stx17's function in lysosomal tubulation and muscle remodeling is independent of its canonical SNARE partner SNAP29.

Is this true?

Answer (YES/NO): NO